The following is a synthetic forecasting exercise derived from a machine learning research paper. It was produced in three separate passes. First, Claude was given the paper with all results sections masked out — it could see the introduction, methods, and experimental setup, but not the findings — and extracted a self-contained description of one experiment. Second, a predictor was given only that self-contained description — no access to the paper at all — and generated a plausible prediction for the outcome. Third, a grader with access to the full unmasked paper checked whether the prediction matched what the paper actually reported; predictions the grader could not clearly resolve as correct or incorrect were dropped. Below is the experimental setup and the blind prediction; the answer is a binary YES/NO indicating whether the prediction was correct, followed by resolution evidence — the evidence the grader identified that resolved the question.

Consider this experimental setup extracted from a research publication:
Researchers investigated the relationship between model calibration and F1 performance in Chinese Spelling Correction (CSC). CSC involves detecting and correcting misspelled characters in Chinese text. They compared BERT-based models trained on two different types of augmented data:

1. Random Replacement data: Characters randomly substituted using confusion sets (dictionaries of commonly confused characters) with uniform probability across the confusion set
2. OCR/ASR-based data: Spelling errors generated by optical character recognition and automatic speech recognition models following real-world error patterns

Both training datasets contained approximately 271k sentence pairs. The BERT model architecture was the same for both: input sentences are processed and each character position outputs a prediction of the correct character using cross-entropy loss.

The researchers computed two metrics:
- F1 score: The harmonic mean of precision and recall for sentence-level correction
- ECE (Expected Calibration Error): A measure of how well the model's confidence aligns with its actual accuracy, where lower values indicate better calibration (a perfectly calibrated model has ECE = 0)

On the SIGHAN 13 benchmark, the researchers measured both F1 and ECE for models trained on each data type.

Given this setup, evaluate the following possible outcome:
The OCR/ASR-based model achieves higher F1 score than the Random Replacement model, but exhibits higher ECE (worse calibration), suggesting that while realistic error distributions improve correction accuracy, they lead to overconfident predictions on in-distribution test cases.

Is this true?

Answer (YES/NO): YES